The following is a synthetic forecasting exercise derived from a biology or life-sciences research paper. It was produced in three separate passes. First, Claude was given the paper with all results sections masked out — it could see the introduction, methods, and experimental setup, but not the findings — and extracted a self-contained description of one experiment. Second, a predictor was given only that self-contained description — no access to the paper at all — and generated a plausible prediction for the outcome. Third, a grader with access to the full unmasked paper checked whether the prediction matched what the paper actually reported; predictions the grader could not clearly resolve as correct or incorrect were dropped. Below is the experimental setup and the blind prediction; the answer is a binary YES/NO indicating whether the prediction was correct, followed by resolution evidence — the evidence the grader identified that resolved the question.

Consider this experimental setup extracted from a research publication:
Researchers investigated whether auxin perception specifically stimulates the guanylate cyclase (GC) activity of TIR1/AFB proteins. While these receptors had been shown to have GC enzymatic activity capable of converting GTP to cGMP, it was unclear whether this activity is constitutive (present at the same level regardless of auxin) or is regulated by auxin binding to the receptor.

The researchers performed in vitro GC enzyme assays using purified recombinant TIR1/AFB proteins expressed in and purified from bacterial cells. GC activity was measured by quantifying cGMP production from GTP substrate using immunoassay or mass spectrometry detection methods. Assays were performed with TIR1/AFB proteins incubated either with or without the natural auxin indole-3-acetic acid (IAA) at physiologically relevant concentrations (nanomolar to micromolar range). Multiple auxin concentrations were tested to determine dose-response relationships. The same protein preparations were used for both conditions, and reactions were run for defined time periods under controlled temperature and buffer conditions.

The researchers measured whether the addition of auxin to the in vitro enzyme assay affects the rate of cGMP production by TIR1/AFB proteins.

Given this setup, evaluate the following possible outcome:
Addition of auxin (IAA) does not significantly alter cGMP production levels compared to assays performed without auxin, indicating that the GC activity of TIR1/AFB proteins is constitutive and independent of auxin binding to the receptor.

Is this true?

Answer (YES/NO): NO